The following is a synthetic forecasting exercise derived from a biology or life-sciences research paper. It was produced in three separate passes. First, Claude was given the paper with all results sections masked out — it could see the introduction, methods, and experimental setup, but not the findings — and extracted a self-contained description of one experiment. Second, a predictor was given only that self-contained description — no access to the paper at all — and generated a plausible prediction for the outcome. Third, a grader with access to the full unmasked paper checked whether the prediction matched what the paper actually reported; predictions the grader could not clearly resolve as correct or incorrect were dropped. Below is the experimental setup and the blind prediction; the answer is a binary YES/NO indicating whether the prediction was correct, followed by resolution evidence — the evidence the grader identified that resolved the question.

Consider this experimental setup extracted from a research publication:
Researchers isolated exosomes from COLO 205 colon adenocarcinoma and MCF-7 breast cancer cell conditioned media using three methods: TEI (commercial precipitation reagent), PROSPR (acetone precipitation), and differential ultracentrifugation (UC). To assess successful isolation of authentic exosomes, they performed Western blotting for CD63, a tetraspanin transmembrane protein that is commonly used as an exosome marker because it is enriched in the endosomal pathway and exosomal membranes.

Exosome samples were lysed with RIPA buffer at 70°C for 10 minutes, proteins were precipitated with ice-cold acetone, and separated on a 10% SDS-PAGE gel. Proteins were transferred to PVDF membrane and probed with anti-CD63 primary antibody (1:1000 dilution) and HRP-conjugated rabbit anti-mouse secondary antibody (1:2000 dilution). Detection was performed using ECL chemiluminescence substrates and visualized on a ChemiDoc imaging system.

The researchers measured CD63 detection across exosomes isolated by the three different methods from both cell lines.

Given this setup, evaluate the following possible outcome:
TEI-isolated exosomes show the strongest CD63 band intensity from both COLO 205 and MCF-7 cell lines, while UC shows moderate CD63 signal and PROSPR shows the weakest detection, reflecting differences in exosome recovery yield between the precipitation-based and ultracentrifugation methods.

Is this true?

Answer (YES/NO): YES